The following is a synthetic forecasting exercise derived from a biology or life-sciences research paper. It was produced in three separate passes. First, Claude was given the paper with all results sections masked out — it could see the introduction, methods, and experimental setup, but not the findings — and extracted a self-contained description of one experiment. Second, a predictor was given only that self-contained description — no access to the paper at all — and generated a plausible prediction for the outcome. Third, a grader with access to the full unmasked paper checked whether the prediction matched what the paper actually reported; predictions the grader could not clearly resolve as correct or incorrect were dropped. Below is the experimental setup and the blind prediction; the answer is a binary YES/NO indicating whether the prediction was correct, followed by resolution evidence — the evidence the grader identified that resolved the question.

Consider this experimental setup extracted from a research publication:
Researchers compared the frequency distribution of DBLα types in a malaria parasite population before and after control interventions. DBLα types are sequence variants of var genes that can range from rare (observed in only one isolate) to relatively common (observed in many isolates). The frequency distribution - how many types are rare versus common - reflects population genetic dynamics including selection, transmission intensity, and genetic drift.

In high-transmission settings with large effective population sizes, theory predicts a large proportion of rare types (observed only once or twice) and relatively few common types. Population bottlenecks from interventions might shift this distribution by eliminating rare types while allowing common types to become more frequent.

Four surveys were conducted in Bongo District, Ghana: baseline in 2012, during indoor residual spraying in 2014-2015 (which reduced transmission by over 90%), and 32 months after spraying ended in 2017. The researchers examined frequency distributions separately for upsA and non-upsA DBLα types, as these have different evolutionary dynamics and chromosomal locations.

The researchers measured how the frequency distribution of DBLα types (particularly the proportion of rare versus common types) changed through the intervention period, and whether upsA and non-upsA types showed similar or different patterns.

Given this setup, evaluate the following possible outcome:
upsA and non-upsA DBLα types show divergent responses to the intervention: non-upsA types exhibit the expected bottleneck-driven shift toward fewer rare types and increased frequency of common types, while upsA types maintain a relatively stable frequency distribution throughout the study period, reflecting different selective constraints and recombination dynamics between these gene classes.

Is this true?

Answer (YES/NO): NO